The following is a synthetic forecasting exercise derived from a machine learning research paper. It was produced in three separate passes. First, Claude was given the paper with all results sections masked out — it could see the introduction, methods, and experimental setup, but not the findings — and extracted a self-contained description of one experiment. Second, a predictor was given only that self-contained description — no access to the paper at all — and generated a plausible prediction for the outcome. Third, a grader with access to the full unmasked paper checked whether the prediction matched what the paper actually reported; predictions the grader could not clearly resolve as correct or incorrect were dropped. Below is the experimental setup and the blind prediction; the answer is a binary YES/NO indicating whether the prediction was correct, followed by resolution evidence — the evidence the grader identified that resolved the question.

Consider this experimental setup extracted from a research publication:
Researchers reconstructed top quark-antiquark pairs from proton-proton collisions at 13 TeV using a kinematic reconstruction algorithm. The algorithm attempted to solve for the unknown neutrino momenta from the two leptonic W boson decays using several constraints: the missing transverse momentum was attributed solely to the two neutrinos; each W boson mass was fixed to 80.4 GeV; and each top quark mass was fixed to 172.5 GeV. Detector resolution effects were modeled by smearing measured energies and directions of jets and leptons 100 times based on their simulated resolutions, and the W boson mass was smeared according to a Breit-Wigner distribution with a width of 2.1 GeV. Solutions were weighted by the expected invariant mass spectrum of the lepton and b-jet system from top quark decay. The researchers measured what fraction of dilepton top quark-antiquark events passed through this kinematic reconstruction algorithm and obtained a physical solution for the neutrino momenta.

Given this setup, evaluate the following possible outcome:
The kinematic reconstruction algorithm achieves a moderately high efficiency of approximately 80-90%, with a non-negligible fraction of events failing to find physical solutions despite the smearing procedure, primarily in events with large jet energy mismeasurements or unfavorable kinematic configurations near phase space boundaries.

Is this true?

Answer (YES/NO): NO